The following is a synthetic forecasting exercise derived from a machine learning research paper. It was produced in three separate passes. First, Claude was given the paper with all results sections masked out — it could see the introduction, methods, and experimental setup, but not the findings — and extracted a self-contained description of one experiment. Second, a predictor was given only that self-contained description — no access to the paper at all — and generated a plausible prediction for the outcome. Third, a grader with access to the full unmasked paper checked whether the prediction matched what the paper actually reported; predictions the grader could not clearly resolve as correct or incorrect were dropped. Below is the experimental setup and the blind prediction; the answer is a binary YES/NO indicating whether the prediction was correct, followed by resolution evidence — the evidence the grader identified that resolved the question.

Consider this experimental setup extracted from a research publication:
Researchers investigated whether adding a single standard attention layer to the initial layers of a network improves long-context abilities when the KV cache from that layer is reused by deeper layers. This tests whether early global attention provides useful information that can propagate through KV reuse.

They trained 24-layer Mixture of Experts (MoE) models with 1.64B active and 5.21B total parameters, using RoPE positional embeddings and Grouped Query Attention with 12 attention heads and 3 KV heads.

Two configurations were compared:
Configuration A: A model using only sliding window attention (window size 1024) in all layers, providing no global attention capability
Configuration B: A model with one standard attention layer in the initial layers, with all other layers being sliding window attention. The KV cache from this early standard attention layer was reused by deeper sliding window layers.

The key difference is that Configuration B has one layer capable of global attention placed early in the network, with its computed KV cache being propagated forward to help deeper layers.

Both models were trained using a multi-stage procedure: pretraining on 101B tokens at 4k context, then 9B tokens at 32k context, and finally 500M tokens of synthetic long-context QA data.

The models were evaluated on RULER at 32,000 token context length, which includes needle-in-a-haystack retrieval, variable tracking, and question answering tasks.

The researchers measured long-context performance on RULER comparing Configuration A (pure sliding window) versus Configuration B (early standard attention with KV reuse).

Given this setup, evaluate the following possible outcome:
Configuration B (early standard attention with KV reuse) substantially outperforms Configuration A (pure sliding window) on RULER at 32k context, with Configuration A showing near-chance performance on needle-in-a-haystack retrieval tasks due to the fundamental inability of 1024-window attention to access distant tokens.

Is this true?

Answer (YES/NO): NO